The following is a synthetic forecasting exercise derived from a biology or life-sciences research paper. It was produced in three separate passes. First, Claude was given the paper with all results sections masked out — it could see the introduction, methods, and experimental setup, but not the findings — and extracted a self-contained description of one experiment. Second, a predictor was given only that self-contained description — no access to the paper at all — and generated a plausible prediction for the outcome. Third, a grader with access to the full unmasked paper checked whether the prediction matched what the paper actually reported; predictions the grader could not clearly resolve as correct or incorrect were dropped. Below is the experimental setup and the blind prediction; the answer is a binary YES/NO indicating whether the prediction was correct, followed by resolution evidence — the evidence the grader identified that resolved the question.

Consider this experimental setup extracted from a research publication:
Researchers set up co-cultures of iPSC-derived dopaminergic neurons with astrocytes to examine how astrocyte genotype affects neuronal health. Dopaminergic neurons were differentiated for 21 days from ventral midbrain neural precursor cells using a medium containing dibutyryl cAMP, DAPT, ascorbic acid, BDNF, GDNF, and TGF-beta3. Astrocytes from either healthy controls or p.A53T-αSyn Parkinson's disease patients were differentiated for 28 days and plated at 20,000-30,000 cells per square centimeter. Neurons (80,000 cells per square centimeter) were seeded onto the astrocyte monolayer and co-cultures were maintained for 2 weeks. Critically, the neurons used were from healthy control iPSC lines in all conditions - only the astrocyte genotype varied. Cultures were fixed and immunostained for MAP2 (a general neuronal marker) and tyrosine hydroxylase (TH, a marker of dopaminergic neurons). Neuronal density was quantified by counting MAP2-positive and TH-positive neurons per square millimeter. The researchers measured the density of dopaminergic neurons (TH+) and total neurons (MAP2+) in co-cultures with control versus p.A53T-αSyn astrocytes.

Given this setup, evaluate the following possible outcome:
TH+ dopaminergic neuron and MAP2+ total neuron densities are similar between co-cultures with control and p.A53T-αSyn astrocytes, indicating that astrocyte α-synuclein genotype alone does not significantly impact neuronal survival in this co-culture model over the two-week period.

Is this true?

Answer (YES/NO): NO